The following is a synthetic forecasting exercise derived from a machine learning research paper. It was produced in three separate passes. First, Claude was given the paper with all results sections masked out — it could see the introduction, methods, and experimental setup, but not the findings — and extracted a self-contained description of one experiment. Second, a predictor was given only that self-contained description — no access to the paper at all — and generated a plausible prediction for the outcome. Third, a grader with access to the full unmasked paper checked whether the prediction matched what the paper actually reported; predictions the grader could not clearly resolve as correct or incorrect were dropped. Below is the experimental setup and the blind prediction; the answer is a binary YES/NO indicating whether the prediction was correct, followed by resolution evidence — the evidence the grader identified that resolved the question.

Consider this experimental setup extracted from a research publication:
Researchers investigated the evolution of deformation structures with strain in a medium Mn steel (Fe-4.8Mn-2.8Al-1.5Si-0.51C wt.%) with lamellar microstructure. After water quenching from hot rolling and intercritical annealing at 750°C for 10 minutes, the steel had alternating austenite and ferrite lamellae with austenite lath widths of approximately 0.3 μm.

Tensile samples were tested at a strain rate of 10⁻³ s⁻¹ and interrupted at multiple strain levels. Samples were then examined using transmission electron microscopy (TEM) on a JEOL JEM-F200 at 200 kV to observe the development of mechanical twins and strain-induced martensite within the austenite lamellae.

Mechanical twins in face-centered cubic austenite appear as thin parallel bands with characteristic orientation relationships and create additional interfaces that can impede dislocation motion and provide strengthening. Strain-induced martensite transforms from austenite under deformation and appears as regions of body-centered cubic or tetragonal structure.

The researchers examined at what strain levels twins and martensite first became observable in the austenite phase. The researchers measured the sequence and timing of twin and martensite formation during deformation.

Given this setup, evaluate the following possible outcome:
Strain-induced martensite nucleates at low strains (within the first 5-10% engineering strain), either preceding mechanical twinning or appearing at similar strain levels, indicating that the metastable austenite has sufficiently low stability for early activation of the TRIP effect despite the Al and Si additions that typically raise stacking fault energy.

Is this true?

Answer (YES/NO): NO